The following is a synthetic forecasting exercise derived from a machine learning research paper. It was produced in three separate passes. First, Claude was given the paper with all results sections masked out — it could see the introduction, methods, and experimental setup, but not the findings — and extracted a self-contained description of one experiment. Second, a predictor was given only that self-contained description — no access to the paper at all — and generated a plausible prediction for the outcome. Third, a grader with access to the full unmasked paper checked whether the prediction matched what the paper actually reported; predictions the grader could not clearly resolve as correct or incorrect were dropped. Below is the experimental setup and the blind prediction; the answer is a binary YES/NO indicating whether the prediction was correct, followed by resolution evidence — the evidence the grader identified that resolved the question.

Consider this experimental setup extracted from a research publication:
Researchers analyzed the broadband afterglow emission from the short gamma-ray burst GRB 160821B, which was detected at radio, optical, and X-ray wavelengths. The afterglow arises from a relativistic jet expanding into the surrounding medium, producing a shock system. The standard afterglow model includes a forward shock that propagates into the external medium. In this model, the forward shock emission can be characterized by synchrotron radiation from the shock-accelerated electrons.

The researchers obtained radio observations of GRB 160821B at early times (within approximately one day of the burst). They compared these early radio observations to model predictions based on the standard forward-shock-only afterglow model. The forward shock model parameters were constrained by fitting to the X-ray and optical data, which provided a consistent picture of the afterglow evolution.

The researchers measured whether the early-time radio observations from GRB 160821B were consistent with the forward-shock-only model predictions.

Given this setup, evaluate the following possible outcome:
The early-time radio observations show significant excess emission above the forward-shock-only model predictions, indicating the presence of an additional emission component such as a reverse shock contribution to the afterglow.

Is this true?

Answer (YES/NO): YES